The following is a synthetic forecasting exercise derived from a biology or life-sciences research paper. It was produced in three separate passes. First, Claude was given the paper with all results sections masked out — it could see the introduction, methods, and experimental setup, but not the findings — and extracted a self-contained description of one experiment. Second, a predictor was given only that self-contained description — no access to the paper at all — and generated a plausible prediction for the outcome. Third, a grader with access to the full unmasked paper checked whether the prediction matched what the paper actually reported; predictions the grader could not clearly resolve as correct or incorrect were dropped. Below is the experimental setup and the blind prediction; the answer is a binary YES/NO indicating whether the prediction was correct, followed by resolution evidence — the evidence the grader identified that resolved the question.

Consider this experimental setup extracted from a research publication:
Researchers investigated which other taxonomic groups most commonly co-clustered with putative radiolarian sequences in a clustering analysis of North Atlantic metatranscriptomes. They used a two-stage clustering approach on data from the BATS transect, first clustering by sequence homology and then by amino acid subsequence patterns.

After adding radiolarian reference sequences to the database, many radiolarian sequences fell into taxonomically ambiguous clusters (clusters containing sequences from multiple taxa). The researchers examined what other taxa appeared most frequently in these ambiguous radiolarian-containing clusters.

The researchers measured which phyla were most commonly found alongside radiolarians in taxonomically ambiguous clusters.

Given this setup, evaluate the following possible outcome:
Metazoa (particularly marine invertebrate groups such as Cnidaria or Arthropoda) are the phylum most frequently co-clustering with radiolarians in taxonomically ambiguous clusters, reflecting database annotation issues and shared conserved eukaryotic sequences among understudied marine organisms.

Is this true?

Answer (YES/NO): NO